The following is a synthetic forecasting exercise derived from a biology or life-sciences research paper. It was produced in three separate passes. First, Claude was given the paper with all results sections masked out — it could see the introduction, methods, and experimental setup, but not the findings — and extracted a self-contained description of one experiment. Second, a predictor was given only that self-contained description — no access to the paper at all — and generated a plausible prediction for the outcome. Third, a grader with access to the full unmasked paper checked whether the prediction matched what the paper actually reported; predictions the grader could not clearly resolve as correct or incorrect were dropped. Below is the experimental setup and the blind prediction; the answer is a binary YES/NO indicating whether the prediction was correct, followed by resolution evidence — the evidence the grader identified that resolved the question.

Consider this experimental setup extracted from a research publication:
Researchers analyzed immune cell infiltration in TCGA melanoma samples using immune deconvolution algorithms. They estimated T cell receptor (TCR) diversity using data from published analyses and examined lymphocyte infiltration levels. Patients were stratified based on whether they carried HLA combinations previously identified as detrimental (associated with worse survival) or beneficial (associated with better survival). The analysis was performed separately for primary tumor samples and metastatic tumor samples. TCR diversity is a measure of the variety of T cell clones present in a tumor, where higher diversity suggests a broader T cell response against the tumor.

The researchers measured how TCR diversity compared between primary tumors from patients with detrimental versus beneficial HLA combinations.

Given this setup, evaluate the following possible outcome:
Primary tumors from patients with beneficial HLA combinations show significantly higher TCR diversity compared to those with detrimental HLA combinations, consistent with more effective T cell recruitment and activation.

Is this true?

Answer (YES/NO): NO